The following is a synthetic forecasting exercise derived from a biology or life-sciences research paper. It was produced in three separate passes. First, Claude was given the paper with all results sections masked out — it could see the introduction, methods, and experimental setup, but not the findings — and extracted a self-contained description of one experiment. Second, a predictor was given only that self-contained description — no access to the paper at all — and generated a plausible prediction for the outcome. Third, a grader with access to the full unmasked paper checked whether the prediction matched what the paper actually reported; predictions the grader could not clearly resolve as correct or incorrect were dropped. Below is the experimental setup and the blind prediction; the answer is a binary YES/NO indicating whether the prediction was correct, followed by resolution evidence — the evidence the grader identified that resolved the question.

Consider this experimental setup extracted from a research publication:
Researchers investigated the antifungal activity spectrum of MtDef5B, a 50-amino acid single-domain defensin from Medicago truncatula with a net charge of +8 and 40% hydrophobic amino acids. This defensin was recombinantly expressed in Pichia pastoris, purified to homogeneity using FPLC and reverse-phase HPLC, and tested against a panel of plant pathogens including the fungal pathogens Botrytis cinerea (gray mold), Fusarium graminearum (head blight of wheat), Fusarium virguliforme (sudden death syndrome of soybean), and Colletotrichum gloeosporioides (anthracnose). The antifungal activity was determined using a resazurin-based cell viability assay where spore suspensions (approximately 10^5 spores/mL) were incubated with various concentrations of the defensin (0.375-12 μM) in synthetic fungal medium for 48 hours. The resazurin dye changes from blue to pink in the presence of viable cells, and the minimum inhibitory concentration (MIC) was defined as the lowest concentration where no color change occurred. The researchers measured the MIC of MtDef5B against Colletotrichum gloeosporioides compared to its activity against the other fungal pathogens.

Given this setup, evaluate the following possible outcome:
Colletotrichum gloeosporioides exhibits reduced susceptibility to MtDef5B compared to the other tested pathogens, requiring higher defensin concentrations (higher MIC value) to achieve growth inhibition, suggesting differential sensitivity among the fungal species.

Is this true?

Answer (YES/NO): NO